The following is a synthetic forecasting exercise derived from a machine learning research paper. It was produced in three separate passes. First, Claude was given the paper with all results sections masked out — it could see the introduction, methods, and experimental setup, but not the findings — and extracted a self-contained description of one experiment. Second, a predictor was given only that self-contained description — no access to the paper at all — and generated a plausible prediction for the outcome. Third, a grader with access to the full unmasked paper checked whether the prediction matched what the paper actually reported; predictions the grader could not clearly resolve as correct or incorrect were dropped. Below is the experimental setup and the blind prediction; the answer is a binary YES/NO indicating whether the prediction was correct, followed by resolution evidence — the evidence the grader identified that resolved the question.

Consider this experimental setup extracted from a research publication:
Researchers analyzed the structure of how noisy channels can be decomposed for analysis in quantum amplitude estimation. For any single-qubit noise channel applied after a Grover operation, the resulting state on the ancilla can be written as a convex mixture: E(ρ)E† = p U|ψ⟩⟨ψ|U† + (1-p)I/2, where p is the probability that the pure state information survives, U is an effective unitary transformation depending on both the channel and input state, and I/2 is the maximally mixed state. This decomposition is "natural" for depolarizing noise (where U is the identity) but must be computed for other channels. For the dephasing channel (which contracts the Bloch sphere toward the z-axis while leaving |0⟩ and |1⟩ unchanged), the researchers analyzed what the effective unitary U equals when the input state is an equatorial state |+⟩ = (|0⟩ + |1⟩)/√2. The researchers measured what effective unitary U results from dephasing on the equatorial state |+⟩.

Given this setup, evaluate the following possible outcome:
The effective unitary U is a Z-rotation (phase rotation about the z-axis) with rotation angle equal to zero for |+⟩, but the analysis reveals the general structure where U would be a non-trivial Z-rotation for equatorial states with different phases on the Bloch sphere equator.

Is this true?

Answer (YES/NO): NO